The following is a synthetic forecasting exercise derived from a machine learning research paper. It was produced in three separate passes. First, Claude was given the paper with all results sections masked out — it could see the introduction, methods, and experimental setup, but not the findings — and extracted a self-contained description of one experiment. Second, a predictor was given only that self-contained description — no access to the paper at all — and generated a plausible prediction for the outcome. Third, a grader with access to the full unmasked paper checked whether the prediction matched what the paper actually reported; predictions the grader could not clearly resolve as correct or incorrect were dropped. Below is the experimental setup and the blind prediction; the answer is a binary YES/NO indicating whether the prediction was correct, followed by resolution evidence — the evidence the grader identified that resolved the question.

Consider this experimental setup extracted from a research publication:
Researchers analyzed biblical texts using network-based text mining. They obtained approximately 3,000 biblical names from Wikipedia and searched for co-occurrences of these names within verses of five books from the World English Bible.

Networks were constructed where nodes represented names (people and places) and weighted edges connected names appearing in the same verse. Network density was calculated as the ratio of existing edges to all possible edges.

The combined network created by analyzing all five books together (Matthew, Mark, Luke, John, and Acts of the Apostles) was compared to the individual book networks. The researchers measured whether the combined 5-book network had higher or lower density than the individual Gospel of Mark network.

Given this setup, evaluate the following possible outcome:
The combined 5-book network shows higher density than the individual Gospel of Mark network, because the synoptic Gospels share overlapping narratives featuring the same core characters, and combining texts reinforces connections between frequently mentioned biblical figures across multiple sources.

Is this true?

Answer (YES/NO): NO